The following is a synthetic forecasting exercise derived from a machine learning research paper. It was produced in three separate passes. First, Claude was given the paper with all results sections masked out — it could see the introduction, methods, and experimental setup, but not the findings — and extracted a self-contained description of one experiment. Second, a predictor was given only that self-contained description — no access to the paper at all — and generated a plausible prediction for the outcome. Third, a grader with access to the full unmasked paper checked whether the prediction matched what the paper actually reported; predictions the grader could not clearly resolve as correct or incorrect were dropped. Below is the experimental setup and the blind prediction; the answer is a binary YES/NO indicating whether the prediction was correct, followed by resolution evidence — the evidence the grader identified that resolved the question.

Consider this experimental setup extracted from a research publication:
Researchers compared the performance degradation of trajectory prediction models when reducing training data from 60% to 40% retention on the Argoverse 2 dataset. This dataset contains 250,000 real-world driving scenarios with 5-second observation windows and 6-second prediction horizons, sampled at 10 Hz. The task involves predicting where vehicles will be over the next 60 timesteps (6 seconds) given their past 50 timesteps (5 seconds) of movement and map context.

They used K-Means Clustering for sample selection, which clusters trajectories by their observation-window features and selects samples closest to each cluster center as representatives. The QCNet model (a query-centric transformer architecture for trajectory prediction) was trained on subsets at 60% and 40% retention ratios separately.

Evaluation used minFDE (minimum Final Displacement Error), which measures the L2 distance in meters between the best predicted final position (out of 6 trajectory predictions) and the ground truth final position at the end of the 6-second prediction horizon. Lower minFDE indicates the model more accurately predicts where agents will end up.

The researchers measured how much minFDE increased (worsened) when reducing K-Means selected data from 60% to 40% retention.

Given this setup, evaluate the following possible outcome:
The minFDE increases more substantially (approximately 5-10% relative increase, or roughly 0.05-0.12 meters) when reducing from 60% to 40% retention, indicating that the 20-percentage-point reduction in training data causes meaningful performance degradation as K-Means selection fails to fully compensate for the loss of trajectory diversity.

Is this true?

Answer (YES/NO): YES